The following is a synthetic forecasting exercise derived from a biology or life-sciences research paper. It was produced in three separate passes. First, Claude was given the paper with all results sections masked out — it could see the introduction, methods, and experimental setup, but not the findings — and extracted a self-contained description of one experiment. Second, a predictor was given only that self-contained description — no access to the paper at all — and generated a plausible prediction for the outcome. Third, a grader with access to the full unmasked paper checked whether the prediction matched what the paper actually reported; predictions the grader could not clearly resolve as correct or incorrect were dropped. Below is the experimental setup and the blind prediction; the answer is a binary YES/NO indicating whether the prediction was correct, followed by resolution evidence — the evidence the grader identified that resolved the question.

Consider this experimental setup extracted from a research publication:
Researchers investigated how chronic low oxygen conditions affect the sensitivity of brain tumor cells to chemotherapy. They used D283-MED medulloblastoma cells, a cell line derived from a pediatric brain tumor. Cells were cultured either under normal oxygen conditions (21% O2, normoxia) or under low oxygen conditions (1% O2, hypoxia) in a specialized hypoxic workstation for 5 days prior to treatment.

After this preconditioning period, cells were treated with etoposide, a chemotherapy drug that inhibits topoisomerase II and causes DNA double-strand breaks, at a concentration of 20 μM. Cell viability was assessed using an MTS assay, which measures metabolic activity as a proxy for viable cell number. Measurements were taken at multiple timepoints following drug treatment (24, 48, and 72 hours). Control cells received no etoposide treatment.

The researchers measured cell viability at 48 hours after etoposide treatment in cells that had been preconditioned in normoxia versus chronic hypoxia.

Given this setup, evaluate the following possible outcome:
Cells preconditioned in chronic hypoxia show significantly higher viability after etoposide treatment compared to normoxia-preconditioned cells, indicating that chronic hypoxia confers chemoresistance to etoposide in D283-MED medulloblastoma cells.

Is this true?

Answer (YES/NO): YES